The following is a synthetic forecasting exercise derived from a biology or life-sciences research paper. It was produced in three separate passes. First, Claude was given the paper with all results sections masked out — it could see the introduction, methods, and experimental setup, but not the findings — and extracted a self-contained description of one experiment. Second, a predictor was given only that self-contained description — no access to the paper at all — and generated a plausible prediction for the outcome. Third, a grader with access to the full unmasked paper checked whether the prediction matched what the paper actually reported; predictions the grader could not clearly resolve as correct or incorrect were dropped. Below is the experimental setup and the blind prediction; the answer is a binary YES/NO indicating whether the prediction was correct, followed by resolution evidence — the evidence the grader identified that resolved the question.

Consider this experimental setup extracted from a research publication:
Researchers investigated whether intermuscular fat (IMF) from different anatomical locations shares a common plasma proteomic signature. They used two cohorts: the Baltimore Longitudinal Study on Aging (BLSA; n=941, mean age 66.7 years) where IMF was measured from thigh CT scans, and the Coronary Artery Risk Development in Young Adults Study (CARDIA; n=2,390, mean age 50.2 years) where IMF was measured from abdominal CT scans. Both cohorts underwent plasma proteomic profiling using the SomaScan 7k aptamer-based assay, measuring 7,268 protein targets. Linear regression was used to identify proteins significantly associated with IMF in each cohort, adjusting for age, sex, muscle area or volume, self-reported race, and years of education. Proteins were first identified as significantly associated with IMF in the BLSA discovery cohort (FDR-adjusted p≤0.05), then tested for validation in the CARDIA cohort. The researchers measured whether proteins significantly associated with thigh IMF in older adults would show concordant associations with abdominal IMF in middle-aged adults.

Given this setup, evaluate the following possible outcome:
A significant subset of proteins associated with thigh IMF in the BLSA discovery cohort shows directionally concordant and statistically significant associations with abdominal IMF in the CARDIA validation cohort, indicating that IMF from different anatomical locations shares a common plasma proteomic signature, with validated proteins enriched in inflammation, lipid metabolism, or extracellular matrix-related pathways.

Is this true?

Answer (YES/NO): YES